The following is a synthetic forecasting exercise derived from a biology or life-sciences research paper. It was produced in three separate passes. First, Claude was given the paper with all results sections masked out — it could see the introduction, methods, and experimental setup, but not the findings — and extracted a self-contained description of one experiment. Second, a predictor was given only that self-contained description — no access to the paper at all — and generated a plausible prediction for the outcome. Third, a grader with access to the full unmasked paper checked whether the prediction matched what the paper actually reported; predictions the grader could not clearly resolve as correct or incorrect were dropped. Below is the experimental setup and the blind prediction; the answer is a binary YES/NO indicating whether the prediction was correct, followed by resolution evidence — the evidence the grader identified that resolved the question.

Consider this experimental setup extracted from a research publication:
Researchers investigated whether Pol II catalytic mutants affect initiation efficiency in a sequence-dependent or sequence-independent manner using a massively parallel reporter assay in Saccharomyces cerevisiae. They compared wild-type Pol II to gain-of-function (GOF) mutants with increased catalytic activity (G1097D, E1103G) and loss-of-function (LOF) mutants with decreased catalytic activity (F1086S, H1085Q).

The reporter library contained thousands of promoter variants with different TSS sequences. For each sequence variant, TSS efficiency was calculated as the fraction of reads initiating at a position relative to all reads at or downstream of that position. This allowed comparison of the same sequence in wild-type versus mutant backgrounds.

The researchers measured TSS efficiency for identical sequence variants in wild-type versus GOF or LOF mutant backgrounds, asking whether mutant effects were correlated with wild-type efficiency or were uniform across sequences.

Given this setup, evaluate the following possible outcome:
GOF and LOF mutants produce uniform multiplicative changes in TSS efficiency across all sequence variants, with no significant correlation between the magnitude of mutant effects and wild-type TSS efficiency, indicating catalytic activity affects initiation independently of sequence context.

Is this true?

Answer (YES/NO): NO